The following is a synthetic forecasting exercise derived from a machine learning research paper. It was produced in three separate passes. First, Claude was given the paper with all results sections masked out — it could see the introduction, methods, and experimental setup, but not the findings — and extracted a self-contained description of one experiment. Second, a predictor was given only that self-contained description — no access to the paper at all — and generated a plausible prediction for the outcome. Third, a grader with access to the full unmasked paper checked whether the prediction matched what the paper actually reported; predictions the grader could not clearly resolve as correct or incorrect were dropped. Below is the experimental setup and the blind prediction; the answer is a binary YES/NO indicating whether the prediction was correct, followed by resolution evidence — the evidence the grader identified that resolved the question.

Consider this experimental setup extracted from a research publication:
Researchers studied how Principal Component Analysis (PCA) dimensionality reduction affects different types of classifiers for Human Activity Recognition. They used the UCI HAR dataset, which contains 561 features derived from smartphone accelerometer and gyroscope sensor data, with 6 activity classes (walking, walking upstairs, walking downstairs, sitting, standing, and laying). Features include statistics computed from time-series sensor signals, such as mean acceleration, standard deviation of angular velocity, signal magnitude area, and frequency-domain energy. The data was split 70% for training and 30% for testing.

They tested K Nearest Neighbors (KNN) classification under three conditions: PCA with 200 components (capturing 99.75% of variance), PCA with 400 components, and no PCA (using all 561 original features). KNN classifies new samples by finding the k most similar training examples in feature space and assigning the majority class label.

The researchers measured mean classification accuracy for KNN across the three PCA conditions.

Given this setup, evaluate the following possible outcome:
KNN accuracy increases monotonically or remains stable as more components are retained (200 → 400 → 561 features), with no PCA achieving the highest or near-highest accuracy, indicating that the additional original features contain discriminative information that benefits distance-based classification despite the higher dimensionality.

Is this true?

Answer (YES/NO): NO